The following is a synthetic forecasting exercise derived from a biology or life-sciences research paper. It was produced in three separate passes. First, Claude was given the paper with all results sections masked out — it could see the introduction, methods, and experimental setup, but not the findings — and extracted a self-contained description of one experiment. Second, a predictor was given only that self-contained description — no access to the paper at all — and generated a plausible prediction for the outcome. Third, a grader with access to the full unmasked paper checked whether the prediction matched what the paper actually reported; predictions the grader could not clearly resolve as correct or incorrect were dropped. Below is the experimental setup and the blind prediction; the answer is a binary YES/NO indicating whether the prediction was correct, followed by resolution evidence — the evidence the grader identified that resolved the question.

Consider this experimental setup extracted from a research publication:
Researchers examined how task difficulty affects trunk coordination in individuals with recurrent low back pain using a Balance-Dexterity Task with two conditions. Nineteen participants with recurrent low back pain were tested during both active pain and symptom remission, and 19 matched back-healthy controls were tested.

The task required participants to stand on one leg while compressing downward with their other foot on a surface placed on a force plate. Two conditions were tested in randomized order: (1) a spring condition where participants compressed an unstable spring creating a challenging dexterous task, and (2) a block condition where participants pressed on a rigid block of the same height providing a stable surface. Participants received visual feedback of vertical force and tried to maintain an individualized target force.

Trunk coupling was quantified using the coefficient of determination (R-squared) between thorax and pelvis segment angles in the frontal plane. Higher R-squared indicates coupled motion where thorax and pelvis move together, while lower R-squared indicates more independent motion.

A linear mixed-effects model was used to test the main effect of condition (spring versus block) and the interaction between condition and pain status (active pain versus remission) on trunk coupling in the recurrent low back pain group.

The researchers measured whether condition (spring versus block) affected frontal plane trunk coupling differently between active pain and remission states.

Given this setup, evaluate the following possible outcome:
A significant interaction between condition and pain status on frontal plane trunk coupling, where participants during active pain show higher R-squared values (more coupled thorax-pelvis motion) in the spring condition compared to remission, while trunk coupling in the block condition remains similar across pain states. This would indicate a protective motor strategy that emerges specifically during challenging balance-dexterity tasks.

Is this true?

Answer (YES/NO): NO